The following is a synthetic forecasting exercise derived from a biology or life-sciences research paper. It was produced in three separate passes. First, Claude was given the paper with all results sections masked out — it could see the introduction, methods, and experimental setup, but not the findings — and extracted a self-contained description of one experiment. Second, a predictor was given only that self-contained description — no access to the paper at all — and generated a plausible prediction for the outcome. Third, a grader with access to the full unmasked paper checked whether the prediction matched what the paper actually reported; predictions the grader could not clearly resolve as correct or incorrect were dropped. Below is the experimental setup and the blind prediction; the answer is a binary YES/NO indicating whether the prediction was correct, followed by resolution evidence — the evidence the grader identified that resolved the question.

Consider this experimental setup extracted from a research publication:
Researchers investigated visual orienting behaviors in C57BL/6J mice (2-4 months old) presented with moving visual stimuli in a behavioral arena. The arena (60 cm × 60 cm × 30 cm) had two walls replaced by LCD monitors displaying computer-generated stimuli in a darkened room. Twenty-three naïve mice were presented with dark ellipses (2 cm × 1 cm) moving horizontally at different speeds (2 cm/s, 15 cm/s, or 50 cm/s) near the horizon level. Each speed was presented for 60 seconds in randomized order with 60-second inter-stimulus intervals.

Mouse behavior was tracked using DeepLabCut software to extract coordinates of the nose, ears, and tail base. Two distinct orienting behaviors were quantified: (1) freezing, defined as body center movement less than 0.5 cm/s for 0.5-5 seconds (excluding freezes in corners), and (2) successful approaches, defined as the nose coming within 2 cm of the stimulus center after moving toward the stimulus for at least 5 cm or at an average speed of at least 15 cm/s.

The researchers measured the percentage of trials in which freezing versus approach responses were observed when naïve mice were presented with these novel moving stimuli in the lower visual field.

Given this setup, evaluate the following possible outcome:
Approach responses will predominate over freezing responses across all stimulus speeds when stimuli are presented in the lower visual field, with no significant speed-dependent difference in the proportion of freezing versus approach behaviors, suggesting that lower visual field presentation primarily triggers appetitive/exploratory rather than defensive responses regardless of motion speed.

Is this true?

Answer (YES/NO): NO